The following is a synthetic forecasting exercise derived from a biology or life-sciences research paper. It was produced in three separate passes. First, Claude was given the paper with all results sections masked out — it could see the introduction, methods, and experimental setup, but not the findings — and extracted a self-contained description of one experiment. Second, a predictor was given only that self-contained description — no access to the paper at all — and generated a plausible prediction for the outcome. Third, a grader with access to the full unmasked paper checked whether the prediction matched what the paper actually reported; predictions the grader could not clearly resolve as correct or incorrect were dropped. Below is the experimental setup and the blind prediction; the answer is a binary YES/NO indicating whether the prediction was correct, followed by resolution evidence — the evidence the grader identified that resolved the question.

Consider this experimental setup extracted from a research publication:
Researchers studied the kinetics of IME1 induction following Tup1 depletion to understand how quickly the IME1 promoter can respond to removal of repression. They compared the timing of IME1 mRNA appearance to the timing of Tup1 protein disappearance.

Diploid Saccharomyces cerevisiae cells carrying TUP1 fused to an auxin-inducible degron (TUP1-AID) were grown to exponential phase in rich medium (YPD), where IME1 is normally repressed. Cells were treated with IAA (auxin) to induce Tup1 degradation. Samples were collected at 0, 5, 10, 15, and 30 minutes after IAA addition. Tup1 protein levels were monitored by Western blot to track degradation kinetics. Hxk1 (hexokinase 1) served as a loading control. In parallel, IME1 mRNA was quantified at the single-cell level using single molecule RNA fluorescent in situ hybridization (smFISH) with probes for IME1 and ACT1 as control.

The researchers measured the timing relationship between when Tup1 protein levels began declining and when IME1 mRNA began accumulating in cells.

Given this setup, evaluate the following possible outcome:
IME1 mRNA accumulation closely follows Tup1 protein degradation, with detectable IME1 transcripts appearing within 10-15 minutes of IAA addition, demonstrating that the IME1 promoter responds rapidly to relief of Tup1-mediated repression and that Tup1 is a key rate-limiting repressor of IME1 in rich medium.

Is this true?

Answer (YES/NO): YES